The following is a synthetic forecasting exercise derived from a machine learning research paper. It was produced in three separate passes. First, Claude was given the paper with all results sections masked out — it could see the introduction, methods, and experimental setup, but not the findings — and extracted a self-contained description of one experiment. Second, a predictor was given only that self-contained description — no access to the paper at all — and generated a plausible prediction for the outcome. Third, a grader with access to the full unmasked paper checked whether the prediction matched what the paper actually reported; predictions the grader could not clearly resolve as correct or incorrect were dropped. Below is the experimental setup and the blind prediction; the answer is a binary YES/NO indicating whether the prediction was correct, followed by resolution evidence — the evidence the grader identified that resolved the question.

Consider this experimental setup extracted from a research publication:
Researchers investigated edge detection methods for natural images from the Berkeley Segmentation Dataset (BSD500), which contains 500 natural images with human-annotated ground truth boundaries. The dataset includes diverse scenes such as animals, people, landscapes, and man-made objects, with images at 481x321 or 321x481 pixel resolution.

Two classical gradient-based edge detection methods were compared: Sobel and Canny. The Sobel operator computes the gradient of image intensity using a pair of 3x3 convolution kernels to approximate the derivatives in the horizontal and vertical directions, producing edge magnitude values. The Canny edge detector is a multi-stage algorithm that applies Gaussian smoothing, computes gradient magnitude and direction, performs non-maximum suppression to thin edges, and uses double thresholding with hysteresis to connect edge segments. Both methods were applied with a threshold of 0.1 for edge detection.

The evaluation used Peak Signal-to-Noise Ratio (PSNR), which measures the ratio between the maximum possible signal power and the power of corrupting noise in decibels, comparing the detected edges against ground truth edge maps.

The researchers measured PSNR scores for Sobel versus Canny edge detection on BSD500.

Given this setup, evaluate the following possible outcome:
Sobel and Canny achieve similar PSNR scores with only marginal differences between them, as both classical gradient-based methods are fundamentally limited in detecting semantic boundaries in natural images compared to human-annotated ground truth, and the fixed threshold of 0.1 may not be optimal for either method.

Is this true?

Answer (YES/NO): NO